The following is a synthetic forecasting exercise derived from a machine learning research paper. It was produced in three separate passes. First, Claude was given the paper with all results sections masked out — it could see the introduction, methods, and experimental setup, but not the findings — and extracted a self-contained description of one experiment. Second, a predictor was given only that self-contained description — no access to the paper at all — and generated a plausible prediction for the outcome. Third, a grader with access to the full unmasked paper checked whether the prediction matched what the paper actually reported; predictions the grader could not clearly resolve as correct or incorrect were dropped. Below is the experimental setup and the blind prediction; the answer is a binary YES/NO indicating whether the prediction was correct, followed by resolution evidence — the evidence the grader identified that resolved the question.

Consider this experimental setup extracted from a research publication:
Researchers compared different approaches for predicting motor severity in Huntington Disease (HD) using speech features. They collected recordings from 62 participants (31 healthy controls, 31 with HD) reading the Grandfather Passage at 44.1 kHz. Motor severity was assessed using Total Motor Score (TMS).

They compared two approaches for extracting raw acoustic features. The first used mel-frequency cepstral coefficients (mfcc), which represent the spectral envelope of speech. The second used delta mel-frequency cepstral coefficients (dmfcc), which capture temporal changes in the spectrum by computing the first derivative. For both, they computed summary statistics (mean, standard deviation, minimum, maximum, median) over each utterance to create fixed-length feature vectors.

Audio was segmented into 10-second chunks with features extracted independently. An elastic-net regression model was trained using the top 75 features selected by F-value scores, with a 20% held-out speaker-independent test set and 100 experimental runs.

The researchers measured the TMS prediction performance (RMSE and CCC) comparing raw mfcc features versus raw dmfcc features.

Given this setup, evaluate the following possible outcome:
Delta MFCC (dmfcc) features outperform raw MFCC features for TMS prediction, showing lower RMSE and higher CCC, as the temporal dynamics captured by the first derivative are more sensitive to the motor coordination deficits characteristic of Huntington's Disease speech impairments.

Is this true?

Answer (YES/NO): YES